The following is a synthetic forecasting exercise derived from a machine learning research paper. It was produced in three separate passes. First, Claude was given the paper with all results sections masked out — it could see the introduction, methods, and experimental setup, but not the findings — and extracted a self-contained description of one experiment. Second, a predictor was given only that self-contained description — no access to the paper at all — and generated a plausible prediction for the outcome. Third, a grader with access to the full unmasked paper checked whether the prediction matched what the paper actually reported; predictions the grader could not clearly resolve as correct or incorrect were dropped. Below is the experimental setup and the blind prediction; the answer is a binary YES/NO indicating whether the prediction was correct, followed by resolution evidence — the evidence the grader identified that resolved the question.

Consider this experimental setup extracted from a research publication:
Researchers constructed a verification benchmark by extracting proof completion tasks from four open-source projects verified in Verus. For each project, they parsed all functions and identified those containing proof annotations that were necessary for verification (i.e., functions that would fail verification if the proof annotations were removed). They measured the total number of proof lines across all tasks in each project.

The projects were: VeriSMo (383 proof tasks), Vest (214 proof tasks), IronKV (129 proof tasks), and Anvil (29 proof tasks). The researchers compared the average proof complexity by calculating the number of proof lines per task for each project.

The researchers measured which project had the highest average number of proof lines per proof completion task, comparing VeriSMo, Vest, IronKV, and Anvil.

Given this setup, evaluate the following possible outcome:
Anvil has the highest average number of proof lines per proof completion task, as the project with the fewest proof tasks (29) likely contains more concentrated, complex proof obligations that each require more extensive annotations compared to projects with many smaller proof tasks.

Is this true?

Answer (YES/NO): NO